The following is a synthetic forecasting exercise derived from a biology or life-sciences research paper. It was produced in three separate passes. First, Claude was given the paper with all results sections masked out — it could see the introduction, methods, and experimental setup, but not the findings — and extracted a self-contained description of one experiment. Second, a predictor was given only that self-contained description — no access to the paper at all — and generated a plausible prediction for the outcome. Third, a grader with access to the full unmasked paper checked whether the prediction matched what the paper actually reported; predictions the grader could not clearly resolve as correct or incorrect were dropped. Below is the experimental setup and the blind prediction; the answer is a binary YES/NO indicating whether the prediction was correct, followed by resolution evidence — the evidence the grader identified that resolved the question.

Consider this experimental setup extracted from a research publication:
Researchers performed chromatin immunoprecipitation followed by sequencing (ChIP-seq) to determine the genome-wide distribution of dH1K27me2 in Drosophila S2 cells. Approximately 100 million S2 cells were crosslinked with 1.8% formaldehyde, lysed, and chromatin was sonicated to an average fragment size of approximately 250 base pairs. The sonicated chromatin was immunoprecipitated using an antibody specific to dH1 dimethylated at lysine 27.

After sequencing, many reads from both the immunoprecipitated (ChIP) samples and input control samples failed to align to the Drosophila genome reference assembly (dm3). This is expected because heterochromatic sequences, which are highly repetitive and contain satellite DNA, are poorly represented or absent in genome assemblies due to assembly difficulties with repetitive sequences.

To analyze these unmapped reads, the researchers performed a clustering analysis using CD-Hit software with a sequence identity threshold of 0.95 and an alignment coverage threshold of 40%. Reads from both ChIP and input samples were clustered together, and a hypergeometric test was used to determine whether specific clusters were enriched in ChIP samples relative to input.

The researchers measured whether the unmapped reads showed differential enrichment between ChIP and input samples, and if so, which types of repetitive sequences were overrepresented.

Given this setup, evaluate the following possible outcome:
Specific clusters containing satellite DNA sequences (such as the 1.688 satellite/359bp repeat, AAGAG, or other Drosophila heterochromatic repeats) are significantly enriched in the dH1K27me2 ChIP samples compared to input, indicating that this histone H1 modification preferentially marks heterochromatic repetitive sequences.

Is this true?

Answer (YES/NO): NO